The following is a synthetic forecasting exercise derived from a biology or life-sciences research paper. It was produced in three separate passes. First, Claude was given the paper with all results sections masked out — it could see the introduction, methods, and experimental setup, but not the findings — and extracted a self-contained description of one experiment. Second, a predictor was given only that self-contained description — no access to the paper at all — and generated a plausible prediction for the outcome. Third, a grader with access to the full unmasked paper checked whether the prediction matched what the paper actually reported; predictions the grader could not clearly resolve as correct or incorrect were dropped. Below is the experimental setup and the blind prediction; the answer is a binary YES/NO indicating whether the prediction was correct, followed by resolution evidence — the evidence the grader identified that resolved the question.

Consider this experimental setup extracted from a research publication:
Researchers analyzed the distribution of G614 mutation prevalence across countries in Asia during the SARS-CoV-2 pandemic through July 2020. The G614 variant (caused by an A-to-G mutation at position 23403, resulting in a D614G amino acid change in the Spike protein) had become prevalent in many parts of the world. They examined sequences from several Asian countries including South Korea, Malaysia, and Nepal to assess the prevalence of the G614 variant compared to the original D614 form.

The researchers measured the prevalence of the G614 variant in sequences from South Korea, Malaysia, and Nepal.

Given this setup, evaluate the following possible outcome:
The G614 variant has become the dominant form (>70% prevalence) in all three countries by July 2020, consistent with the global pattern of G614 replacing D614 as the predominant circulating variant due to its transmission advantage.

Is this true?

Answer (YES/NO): NO